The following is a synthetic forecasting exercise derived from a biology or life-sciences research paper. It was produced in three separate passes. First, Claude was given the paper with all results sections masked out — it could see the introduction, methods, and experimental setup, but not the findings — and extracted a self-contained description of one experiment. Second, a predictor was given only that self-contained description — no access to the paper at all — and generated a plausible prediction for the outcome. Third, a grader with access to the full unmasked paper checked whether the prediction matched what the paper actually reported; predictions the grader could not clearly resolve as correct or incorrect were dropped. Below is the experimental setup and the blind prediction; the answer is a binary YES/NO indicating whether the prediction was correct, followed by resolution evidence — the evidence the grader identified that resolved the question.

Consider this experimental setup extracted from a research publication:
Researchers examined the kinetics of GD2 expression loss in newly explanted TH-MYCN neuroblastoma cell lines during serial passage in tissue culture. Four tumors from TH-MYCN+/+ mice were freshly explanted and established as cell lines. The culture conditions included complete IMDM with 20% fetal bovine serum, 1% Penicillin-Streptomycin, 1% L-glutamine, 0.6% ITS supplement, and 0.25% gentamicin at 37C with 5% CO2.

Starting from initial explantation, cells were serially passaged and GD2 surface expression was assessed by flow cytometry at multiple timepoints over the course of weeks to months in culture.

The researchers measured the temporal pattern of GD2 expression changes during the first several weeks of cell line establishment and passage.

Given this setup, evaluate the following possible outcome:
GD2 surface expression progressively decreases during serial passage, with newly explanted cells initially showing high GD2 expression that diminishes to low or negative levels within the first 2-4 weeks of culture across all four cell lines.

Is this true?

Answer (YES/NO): NO